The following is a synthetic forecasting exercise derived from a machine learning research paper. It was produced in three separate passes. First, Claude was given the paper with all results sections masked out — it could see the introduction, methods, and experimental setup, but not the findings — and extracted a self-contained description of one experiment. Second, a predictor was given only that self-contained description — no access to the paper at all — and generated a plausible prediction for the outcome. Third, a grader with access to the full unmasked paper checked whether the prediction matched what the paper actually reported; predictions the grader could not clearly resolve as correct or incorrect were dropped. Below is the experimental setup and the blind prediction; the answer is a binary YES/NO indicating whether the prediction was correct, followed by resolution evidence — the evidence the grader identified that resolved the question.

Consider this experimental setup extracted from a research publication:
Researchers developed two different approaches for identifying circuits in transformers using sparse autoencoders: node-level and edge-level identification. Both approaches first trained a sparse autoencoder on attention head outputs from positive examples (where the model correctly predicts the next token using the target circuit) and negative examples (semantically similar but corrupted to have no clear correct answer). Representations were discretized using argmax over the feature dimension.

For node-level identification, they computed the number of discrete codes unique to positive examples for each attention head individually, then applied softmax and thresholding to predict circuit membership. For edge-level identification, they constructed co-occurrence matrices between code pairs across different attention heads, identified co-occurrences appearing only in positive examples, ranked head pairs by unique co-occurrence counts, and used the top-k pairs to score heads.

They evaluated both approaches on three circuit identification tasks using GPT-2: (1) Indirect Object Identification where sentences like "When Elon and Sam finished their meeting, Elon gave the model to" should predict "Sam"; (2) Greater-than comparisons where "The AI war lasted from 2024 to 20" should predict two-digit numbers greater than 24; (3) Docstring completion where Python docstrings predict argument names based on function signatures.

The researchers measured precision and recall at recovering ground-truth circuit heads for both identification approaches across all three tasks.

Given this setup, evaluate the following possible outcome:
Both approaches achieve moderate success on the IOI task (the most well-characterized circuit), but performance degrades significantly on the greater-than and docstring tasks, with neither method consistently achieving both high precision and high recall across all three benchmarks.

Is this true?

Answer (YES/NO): NO